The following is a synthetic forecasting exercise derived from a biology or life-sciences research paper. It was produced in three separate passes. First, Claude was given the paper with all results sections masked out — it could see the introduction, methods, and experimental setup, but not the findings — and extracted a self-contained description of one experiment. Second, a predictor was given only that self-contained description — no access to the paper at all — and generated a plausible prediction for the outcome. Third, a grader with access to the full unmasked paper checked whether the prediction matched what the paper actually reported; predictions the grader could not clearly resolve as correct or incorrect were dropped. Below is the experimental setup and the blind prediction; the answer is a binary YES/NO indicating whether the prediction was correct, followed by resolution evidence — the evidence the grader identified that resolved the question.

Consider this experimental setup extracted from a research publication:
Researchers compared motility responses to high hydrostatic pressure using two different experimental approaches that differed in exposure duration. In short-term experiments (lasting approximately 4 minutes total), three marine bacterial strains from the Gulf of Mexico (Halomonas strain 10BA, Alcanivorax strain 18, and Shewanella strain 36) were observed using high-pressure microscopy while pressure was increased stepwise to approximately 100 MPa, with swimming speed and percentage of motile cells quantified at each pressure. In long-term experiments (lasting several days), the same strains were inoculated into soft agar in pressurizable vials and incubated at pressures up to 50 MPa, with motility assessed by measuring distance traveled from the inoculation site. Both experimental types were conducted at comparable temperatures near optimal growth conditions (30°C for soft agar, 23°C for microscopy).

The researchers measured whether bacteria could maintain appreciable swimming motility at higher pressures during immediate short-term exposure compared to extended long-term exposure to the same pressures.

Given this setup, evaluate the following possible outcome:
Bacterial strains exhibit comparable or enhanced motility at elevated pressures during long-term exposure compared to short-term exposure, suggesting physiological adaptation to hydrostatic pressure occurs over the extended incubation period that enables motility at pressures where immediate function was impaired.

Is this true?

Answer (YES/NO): NO